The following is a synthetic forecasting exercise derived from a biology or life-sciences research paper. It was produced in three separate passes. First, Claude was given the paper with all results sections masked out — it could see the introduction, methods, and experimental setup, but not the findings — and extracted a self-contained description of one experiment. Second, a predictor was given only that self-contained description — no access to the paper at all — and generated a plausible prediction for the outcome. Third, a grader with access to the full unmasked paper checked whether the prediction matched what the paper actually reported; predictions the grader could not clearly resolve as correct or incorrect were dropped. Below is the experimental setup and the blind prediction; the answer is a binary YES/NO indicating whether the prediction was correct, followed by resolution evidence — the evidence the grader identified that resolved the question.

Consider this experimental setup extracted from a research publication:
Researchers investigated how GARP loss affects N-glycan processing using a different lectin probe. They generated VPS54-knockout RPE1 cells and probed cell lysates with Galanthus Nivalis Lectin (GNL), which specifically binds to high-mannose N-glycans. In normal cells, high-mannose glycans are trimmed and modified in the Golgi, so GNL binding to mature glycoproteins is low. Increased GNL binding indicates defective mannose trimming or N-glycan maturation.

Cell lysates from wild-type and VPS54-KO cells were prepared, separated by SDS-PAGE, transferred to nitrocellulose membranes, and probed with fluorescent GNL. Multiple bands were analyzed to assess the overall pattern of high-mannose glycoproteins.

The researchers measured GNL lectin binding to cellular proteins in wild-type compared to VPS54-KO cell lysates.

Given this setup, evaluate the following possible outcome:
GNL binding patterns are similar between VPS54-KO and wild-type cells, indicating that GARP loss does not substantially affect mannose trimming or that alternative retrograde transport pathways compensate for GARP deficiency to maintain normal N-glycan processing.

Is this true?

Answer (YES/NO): NO